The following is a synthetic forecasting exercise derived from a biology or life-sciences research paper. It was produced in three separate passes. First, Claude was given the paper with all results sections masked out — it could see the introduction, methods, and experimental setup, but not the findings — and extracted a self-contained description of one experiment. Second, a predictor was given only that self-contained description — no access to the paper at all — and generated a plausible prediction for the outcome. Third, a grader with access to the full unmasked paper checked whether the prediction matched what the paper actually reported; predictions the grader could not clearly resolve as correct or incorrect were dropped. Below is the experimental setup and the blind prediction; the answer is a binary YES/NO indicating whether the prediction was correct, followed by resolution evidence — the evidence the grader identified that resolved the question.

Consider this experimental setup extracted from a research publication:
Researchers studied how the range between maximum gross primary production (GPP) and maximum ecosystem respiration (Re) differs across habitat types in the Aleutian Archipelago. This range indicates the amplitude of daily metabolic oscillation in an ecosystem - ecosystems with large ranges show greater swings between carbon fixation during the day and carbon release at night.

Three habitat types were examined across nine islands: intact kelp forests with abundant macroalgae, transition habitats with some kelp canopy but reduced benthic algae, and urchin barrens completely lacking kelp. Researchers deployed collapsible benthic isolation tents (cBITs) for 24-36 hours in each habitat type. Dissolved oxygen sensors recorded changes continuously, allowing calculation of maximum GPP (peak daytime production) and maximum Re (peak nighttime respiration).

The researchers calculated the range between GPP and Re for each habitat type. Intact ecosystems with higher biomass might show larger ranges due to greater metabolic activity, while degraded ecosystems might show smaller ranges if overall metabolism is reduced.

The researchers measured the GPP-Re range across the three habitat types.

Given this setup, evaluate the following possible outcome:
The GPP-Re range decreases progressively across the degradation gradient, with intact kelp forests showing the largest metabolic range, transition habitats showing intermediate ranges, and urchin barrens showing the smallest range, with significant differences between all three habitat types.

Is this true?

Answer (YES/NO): NO